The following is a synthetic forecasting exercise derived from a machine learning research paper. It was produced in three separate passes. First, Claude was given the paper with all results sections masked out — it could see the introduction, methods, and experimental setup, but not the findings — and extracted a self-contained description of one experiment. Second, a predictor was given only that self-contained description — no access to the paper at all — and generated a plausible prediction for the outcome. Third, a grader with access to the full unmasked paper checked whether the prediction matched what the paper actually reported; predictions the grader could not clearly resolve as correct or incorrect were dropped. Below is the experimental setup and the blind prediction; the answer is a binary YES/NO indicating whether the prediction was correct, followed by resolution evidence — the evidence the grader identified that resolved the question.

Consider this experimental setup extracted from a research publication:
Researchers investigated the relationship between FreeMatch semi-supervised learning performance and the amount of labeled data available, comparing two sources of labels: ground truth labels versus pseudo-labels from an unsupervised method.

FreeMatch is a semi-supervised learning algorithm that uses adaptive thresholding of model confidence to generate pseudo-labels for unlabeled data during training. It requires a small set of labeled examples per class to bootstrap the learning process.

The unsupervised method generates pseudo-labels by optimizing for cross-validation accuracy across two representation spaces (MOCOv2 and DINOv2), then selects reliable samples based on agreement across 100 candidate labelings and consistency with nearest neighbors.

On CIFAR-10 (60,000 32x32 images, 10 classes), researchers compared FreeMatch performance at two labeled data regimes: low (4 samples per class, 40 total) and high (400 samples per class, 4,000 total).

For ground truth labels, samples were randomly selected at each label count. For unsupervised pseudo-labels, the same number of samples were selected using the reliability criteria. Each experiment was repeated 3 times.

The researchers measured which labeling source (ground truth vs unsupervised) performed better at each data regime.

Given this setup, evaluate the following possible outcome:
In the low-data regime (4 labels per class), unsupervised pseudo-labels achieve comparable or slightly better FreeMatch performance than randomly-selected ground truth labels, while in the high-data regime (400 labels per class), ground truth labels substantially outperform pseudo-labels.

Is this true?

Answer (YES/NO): NO